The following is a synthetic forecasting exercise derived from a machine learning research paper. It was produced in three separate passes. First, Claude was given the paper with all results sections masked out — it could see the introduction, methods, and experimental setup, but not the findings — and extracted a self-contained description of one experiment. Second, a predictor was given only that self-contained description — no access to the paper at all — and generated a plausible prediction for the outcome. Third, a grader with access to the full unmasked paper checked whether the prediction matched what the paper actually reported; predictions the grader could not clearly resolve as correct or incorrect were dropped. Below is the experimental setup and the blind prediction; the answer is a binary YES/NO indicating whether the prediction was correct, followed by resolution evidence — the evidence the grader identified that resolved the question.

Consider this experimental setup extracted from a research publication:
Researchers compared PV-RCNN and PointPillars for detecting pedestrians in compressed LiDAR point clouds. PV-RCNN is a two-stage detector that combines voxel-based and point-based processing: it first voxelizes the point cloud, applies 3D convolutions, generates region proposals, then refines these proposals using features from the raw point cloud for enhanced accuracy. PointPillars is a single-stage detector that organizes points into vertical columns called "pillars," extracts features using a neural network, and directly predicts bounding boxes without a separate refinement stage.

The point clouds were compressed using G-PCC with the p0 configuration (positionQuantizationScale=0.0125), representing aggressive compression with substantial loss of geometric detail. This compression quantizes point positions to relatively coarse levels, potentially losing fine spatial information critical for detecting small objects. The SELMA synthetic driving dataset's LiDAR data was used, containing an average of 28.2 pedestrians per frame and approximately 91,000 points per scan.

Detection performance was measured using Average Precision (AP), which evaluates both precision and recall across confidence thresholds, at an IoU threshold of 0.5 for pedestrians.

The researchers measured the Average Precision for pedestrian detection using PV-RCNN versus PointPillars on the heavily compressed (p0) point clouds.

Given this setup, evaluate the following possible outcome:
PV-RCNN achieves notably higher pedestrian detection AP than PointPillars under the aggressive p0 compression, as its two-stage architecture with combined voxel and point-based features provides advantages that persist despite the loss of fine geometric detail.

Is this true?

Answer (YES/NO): NO